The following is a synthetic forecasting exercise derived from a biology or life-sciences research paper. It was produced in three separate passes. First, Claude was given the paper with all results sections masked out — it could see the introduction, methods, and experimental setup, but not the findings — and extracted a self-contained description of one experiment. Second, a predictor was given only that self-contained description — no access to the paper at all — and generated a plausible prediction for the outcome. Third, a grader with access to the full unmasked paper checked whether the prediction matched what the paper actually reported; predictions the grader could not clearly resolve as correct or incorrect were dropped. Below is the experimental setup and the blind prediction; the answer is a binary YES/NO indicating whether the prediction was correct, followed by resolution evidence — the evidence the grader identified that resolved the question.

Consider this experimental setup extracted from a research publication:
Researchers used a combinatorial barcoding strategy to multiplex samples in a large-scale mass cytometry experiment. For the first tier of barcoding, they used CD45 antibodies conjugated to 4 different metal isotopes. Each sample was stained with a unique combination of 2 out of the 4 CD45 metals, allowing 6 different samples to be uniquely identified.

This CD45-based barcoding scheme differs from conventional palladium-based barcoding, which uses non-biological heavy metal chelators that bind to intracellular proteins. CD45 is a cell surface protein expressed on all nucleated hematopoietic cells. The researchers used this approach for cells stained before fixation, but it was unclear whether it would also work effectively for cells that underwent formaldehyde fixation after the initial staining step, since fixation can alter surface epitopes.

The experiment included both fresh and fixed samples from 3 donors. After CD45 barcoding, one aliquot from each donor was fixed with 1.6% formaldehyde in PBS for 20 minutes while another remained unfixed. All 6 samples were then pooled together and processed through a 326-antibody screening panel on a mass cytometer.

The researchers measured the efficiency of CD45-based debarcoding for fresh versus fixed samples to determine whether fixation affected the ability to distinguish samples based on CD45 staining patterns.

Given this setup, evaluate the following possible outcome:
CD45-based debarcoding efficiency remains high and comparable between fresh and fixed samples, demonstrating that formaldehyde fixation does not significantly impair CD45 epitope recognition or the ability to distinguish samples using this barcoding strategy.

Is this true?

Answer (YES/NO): YES